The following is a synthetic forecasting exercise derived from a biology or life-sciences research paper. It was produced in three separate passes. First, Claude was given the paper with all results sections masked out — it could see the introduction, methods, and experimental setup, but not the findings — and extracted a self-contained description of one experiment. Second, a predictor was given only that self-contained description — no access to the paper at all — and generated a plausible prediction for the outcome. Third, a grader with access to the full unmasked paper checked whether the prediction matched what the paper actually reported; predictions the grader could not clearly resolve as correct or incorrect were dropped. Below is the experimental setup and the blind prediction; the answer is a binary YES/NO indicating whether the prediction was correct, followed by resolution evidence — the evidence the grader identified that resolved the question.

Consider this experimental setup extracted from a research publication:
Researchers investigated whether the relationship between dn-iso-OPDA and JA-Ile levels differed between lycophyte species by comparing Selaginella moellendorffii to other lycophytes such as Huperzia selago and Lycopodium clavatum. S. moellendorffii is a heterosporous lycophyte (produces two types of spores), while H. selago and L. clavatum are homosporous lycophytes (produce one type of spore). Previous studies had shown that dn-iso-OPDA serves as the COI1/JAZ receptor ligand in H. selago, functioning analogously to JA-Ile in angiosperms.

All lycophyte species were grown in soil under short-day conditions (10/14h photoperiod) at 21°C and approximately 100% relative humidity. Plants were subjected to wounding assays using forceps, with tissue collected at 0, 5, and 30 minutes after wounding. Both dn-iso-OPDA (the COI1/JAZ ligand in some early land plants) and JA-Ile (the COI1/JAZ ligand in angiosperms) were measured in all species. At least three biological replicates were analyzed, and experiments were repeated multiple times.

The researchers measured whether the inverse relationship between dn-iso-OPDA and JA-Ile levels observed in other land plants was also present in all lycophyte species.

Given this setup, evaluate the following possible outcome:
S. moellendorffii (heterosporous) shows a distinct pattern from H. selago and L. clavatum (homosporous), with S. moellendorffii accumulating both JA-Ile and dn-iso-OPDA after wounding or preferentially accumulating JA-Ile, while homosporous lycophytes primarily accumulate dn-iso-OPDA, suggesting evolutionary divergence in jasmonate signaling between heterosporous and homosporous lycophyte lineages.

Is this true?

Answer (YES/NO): YES